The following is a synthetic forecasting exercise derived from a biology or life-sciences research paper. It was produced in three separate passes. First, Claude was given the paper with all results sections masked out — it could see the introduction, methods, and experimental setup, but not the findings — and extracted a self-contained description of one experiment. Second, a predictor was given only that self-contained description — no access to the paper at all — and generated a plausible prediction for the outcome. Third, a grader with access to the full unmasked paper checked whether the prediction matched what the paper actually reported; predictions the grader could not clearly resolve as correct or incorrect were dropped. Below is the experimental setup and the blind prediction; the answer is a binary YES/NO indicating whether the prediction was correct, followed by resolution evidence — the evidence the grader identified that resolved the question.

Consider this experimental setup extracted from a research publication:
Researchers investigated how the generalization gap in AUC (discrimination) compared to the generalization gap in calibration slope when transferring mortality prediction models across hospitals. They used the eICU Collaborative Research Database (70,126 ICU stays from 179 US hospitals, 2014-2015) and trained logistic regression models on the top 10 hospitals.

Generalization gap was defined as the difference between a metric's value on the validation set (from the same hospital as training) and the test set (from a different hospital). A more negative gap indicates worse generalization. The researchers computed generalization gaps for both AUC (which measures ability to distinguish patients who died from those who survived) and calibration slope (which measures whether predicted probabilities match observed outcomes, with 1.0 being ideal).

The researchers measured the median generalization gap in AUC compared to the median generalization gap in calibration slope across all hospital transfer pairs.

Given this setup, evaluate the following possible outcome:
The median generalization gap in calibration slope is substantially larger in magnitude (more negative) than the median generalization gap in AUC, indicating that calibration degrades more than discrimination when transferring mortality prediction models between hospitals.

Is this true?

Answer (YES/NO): YES